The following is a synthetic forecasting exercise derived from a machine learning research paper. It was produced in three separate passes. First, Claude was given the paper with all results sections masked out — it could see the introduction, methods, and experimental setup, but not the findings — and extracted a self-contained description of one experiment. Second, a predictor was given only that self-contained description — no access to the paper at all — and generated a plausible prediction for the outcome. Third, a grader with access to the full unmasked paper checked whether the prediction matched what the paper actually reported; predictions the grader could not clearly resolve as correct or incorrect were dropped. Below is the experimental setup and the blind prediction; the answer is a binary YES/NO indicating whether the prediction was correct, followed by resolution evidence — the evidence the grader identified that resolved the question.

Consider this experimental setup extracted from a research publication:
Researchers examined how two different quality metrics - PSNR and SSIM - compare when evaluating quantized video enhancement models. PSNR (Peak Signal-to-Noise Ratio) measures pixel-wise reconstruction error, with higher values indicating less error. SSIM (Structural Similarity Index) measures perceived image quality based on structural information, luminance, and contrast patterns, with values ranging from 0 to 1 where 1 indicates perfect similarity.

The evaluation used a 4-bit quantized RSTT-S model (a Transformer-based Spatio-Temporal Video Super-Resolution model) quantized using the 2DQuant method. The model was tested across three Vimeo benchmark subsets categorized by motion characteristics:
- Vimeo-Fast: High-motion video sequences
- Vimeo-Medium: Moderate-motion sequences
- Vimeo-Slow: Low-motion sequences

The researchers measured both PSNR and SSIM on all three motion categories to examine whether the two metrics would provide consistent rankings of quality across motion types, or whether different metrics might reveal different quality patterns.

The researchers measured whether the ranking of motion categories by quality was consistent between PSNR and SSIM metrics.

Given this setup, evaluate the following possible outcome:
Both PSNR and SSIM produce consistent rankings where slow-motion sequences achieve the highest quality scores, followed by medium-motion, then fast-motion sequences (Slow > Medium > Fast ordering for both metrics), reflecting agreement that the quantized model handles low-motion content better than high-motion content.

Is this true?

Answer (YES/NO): NO